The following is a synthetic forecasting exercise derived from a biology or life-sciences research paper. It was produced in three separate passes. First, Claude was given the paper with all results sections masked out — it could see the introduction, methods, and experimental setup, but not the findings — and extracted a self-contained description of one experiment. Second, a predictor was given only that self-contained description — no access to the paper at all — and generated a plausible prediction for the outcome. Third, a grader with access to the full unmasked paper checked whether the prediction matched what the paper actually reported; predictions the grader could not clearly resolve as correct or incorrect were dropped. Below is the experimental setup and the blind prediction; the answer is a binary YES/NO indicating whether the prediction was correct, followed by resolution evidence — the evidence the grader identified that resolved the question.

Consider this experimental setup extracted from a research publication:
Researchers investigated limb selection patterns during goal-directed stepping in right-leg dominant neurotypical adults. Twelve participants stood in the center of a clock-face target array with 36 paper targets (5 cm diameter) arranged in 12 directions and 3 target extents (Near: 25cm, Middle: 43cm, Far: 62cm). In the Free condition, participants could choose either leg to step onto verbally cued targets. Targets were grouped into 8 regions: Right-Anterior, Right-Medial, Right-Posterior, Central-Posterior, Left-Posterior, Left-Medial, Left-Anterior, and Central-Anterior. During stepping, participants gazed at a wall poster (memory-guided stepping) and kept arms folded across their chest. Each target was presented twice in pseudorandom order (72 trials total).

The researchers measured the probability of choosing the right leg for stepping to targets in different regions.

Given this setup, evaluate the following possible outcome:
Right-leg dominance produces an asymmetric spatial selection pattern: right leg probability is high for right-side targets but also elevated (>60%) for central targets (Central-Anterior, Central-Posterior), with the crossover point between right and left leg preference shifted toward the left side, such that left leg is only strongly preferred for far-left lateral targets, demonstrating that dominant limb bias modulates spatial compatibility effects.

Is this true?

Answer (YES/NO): NO